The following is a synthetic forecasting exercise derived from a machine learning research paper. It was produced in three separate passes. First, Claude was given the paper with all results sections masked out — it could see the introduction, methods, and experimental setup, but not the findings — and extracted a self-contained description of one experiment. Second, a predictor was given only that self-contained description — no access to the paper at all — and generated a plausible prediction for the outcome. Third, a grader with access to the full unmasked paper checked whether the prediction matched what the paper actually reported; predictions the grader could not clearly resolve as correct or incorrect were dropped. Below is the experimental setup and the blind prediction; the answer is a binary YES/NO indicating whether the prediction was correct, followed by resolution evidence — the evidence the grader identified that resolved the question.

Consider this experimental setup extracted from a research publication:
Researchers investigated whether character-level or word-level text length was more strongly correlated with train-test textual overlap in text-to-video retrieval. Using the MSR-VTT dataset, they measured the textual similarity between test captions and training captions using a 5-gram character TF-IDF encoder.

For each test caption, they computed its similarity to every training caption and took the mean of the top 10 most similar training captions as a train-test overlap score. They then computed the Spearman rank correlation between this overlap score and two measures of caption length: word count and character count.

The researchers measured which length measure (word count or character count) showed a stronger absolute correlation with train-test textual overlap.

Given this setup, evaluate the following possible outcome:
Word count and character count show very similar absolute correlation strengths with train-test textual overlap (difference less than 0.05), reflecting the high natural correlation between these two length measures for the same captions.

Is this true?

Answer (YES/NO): NO